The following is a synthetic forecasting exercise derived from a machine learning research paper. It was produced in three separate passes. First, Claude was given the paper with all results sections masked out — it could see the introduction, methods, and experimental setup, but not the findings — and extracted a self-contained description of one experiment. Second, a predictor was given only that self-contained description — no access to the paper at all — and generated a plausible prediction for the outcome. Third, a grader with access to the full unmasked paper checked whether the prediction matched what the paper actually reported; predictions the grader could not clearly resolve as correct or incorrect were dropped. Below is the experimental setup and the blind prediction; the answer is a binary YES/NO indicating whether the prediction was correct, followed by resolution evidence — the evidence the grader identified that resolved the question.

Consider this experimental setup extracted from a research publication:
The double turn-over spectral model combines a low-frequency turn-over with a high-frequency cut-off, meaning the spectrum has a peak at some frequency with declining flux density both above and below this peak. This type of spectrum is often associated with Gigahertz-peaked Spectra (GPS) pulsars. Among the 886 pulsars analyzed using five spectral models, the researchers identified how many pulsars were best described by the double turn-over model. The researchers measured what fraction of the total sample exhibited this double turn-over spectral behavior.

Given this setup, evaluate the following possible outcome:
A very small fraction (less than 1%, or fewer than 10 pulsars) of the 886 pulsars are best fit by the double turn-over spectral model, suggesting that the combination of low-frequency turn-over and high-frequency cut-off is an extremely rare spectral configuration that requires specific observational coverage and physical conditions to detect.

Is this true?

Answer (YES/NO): NO